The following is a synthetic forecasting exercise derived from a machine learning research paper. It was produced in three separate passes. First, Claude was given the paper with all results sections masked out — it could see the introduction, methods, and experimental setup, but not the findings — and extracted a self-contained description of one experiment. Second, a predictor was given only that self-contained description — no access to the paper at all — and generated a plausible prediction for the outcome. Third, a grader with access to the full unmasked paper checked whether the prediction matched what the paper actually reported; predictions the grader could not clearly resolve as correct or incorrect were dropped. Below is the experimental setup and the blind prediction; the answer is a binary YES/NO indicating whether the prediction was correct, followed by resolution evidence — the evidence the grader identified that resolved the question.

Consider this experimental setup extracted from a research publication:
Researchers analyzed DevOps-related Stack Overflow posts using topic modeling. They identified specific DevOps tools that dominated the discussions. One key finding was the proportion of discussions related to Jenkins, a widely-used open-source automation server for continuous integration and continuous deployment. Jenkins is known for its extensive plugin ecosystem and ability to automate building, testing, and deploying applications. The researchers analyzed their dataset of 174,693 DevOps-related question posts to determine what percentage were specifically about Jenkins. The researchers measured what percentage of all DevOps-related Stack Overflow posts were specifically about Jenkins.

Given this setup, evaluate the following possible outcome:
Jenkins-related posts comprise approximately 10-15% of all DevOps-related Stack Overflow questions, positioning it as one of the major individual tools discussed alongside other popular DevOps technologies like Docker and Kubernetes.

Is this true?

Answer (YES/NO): NO